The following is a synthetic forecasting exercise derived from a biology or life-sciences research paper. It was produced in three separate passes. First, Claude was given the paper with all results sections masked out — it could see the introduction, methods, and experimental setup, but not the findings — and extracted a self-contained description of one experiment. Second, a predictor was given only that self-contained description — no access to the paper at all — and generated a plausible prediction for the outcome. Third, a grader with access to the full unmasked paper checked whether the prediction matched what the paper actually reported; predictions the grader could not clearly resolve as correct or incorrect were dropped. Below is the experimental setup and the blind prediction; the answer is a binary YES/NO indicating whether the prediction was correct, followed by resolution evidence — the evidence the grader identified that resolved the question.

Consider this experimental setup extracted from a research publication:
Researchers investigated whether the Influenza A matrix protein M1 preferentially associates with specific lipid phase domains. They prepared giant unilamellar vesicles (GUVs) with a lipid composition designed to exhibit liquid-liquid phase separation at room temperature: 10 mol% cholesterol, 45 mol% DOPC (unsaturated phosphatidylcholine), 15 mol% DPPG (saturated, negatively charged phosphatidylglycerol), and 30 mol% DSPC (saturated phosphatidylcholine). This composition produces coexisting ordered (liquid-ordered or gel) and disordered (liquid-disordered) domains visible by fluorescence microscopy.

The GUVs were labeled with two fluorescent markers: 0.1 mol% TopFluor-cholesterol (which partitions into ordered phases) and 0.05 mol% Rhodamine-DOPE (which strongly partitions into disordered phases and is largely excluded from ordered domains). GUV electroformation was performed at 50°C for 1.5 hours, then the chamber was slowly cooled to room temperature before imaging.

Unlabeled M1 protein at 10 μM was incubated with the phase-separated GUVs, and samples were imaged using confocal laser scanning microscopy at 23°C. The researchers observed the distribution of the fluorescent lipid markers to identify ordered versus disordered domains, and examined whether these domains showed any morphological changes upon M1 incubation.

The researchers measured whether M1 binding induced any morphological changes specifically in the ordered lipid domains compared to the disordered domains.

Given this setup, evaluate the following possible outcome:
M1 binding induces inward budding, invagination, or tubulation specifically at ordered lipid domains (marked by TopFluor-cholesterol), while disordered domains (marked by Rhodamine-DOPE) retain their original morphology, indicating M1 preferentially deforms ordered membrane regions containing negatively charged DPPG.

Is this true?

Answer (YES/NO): YES